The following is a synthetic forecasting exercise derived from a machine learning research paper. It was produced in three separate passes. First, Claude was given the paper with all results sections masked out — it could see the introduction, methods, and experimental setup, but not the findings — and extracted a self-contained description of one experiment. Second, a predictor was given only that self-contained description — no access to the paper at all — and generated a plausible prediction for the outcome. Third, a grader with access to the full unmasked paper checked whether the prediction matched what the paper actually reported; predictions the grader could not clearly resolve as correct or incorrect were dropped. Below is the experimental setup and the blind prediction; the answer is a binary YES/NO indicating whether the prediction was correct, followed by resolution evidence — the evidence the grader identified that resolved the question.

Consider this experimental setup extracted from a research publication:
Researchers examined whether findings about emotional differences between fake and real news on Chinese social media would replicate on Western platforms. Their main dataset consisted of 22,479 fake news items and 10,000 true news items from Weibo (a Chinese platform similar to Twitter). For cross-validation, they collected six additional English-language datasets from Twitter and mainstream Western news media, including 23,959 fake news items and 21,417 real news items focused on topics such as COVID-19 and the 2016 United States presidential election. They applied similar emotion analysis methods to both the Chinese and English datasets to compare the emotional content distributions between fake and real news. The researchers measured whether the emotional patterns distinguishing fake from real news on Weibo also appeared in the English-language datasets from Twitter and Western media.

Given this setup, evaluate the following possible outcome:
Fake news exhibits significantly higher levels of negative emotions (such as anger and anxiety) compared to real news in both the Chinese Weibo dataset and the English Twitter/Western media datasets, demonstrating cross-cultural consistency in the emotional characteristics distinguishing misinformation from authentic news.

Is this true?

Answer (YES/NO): NO